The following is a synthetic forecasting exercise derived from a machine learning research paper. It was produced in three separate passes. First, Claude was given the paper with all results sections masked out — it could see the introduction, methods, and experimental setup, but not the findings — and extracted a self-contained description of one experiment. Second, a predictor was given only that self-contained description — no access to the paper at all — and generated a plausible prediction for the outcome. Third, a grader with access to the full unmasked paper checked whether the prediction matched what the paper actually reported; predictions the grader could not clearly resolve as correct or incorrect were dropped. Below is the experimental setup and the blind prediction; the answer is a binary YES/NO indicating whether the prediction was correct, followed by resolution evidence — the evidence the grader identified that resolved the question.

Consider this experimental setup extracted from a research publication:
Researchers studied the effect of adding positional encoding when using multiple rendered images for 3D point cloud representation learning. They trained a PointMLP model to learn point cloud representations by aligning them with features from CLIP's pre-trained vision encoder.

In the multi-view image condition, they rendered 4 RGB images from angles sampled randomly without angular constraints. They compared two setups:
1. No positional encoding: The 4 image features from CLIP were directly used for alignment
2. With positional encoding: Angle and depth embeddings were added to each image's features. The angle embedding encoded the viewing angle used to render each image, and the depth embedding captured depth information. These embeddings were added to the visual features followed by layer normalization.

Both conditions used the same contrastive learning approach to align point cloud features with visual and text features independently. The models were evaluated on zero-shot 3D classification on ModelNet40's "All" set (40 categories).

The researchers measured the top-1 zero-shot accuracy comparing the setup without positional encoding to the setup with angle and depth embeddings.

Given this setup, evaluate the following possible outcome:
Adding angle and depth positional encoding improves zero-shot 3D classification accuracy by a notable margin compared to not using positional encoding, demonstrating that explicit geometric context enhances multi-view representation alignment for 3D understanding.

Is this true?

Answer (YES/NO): YES